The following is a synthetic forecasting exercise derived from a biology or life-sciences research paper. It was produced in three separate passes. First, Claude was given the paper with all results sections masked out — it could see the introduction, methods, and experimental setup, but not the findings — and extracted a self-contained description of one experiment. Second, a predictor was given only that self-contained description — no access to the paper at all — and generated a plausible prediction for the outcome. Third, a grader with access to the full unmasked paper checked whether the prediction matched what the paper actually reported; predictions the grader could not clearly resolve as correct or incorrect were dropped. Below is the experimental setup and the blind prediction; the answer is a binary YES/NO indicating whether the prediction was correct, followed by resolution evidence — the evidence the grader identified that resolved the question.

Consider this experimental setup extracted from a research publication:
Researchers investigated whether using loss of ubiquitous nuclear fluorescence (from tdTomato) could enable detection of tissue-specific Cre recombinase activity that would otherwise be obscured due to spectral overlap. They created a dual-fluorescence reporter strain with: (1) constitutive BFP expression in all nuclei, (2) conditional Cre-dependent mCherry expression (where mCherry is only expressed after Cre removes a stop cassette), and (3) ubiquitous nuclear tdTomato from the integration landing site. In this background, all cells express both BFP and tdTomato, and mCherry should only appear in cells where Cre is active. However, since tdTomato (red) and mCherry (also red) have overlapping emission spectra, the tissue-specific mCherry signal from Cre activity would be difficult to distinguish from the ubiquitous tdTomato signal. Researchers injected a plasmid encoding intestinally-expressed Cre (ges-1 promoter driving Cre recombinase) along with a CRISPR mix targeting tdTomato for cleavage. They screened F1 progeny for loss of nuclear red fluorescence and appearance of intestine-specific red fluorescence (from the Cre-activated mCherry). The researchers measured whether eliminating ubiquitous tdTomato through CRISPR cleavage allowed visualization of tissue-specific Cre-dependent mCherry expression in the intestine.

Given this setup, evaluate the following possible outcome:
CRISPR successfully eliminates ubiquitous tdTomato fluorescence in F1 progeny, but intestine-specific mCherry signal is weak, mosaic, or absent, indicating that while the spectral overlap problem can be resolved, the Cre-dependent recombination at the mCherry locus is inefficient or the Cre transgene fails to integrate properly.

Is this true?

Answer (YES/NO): NO